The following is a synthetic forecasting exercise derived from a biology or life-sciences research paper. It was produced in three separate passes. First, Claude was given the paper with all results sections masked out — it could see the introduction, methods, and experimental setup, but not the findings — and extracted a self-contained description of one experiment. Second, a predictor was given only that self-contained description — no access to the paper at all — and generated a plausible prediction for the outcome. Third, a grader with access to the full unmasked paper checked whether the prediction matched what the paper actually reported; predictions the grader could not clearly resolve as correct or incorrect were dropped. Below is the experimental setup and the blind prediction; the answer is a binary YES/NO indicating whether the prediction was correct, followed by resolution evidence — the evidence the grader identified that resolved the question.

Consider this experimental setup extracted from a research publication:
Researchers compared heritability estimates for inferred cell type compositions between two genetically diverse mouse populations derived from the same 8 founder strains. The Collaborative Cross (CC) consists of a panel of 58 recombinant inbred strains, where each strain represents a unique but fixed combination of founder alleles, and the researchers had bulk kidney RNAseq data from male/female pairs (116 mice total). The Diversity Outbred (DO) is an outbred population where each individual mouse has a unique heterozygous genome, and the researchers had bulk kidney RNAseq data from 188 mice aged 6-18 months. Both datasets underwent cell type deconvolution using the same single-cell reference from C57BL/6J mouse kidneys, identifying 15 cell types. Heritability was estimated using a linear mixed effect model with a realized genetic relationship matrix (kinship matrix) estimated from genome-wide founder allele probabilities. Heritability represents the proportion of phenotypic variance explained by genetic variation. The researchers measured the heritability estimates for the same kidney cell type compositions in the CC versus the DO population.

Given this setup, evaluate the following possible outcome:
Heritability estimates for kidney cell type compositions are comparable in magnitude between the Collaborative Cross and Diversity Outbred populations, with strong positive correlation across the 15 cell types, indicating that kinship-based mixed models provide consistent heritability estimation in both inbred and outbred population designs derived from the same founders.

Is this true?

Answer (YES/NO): NO